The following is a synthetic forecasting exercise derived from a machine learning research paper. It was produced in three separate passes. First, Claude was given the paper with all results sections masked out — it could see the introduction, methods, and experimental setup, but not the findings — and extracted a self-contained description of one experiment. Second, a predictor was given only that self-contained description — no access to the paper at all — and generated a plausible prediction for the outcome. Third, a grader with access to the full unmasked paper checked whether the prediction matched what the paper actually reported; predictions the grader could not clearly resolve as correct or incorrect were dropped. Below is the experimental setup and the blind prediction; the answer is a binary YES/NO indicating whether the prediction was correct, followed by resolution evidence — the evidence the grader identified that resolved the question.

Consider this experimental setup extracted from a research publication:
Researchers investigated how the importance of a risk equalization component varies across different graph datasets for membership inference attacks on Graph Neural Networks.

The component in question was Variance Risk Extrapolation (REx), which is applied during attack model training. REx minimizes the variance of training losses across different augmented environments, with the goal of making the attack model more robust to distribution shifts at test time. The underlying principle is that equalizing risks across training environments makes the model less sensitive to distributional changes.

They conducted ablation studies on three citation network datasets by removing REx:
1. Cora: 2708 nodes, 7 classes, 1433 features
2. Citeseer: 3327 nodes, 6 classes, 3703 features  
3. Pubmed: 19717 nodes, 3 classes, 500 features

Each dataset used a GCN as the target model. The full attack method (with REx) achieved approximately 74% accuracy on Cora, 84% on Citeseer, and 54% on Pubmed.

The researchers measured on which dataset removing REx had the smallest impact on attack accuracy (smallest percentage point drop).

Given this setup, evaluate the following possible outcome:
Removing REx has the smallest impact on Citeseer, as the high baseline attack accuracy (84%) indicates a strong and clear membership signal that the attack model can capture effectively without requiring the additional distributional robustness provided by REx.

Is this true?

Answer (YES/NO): NO